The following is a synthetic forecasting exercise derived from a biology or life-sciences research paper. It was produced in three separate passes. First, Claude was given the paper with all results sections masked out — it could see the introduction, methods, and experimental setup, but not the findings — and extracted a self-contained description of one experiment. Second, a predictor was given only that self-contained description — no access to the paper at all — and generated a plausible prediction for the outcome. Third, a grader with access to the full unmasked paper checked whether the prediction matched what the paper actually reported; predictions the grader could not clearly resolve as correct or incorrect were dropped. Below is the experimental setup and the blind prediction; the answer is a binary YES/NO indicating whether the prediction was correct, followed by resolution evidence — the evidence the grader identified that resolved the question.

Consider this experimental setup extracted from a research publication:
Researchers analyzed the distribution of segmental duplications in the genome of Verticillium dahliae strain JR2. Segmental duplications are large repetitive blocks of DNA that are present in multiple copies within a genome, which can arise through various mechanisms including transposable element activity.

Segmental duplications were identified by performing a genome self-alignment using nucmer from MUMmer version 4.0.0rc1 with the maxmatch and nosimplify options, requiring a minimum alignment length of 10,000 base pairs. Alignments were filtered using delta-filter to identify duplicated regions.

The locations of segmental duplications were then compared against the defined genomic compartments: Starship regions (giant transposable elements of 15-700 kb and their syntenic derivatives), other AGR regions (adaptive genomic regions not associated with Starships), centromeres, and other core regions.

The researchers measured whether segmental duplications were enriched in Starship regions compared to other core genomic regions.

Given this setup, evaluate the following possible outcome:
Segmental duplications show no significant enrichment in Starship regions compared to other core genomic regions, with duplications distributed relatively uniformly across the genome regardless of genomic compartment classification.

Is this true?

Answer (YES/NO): NO